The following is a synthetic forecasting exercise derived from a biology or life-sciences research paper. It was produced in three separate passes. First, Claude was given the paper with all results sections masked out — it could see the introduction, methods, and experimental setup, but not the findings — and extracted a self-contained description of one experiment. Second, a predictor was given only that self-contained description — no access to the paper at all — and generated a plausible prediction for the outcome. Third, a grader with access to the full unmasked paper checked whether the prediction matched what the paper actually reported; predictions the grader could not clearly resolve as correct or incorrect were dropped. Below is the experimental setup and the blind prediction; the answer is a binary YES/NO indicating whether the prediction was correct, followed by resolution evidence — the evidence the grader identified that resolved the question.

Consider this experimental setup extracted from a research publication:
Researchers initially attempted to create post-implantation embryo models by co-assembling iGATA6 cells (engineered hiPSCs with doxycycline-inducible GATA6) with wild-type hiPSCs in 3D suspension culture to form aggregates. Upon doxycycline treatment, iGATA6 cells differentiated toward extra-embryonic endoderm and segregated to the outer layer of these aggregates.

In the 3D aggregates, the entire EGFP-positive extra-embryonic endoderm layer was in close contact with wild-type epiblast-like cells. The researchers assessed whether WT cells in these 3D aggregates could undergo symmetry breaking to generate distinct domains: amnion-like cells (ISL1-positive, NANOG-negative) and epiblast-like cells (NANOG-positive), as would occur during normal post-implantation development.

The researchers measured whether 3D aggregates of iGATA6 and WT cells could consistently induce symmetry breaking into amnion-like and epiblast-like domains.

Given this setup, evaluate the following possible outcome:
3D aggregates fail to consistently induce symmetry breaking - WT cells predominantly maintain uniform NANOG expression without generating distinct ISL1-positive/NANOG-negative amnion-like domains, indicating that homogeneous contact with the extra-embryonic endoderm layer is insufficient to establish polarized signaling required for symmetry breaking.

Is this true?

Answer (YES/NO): YES